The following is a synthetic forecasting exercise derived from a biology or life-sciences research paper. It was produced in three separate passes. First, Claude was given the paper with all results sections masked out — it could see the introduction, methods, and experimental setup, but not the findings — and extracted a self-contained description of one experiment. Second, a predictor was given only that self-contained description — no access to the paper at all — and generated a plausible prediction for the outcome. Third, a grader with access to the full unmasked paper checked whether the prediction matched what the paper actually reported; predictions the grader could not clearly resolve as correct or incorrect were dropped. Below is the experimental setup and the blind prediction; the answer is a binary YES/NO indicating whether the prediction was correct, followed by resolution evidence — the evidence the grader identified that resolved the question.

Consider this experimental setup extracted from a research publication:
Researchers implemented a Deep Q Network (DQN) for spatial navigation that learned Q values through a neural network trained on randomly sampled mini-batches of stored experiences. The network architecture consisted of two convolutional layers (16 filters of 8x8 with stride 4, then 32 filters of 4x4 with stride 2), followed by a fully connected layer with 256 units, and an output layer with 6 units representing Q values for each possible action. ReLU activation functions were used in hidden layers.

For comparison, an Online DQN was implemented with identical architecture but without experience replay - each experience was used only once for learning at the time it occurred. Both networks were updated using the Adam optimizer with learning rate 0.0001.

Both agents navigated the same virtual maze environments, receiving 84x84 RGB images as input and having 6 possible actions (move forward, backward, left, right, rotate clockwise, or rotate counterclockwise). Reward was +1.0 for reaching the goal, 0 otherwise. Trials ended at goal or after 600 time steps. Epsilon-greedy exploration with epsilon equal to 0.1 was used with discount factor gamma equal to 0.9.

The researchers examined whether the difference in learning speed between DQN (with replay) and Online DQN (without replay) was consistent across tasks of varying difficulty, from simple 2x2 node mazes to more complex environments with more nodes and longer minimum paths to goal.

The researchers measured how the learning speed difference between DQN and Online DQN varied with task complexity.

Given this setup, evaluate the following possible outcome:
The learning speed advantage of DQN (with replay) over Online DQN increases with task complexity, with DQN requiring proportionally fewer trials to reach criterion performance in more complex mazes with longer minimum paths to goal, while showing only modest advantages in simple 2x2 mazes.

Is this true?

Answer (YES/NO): YES